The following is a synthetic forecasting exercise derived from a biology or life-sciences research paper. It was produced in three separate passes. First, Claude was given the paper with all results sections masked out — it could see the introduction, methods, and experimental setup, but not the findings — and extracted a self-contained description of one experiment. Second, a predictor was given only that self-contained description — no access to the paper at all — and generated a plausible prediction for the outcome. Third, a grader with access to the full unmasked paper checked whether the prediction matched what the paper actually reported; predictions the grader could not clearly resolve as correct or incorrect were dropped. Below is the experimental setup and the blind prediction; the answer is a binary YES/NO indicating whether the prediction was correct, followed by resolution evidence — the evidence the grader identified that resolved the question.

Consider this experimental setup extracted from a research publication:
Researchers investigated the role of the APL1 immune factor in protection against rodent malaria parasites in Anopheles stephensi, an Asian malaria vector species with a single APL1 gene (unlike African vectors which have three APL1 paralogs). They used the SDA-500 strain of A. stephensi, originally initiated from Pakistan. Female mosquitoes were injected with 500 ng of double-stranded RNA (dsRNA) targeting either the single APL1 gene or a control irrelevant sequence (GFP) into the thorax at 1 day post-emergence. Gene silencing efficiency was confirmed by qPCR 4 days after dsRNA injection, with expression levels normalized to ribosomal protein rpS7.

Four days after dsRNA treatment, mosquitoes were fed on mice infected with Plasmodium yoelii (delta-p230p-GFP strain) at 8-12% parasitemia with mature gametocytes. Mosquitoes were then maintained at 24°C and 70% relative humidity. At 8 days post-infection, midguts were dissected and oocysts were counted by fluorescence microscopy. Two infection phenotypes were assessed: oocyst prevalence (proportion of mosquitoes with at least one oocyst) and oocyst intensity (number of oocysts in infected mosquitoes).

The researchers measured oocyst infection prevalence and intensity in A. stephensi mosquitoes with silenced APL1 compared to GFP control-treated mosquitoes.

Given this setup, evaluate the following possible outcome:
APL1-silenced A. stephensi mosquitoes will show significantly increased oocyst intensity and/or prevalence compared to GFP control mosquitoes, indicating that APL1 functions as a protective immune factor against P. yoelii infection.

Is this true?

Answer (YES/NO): NO